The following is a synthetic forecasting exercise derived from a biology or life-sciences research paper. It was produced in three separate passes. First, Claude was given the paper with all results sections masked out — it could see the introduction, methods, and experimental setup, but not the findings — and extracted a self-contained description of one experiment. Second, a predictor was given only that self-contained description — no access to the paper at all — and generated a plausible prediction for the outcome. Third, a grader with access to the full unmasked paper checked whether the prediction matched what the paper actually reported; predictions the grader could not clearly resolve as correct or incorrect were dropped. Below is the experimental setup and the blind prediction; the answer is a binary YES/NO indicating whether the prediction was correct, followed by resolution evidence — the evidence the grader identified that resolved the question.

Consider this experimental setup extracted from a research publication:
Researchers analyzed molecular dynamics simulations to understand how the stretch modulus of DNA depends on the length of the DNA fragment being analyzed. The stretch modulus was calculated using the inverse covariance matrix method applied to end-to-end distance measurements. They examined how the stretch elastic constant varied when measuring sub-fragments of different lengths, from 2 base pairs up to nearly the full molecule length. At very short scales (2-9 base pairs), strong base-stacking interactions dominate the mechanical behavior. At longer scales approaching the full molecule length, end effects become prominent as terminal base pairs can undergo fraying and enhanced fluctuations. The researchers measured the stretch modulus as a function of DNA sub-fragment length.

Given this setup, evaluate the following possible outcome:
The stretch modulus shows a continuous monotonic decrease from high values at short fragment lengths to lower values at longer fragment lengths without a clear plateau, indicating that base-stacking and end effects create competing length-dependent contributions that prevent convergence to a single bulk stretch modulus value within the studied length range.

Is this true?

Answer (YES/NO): NO